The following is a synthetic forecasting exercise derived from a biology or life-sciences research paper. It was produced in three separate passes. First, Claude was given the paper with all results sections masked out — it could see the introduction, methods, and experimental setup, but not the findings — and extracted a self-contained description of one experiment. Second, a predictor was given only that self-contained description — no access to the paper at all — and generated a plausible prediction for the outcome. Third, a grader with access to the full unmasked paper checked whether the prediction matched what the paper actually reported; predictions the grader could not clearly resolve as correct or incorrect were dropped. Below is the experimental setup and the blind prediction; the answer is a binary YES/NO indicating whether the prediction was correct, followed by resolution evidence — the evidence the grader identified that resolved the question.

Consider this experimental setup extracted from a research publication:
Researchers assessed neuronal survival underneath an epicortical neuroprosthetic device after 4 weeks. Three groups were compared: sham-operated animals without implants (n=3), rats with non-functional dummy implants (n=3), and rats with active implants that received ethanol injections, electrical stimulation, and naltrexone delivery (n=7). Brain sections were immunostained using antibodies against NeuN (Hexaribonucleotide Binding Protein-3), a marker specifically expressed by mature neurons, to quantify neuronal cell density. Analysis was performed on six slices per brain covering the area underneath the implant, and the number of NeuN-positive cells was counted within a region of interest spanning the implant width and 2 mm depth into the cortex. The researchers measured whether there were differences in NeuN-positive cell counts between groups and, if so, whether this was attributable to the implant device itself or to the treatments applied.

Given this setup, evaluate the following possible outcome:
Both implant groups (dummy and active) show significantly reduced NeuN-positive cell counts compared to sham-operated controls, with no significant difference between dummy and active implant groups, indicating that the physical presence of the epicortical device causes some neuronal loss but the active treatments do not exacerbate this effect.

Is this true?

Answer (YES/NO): NO